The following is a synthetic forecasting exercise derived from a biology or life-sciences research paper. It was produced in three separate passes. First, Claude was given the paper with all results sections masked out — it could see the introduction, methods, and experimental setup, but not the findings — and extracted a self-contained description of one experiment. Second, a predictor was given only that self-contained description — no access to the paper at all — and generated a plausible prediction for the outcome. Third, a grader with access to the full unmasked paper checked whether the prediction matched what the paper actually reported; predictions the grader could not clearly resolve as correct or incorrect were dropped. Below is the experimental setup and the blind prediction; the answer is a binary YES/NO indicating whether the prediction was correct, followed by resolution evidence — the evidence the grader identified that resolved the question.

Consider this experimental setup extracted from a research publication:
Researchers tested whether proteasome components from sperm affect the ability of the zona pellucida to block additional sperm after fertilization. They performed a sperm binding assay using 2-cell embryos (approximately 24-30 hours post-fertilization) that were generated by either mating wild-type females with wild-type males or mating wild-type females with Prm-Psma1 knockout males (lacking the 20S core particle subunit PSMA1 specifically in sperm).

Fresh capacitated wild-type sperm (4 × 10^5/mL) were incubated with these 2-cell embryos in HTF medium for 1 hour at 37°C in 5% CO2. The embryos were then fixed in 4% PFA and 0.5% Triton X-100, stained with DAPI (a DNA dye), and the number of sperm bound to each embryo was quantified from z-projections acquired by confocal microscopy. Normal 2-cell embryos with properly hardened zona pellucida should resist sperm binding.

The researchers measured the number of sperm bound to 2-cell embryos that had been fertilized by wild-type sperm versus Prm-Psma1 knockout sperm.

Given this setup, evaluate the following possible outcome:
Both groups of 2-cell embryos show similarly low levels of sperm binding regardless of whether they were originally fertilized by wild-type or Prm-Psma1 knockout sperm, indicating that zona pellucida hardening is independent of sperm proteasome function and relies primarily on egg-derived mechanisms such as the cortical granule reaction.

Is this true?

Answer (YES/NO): NO